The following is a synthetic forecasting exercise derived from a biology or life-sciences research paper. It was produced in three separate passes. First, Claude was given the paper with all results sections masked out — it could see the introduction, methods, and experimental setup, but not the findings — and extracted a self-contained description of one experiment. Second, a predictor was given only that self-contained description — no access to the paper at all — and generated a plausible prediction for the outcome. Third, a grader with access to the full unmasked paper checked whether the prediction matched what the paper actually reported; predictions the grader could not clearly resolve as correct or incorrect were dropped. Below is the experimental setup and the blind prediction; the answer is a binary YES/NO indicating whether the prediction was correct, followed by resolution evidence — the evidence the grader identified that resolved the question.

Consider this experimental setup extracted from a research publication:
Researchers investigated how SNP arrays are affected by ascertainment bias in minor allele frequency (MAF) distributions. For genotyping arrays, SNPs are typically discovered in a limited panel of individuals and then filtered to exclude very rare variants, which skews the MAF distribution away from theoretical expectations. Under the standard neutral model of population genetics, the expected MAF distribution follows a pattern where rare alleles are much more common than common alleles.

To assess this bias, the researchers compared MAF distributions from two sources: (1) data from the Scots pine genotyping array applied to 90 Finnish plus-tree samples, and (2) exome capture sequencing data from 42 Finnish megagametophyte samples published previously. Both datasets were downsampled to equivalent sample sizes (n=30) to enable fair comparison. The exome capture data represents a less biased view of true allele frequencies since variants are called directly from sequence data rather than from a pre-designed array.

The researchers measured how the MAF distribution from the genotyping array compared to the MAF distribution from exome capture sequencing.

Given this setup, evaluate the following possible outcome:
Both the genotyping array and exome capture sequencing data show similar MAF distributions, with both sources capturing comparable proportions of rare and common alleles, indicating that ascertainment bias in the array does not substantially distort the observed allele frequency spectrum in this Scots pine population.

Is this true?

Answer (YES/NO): NO